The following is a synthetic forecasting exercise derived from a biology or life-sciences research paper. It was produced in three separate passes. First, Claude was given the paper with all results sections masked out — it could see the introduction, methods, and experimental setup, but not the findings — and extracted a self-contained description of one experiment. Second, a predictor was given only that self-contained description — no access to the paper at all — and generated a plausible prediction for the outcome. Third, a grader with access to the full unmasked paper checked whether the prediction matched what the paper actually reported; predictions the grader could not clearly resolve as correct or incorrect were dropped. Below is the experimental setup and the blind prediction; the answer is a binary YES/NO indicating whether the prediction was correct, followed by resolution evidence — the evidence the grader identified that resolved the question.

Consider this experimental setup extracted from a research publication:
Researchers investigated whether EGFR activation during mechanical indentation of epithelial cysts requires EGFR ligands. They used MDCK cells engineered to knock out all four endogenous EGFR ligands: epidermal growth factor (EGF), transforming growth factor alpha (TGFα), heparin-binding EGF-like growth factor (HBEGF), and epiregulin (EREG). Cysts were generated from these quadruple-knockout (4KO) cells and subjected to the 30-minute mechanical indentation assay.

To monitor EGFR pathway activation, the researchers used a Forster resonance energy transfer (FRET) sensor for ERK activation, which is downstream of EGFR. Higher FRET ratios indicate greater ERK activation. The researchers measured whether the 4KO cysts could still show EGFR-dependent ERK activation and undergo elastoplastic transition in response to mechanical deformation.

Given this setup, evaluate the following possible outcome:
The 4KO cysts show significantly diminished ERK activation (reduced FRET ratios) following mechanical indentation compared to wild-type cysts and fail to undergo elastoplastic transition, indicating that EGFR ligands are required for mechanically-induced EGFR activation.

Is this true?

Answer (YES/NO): NO